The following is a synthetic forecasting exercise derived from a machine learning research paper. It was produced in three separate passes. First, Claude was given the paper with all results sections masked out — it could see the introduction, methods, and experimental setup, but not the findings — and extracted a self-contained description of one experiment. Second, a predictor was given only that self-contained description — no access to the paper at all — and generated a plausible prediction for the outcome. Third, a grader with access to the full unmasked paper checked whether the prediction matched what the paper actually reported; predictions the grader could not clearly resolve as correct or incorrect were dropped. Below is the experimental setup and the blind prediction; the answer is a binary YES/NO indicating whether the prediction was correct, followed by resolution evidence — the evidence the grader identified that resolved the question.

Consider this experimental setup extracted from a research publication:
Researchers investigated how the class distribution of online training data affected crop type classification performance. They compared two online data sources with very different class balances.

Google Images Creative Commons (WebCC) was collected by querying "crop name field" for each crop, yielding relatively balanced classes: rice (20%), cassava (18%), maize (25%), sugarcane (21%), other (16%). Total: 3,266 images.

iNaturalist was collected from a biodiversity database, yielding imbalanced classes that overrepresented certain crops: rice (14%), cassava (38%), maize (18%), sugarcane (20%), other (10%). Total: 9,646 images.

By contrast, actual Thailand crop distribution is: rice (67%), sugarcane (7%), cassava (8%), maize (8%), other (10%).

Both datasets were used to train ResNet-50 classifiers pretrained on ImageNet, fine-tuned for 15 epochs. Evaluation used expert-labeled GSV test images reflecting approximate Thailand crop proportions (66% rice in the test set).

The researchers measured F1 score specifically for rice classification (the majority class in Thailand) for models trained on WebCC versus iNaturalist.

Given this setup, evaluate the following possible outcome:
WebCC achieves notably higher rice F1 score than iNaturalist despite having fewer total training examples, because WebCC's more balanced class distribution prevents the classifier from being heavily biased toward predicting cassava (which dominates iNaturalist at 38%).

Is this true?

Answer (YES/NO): NO